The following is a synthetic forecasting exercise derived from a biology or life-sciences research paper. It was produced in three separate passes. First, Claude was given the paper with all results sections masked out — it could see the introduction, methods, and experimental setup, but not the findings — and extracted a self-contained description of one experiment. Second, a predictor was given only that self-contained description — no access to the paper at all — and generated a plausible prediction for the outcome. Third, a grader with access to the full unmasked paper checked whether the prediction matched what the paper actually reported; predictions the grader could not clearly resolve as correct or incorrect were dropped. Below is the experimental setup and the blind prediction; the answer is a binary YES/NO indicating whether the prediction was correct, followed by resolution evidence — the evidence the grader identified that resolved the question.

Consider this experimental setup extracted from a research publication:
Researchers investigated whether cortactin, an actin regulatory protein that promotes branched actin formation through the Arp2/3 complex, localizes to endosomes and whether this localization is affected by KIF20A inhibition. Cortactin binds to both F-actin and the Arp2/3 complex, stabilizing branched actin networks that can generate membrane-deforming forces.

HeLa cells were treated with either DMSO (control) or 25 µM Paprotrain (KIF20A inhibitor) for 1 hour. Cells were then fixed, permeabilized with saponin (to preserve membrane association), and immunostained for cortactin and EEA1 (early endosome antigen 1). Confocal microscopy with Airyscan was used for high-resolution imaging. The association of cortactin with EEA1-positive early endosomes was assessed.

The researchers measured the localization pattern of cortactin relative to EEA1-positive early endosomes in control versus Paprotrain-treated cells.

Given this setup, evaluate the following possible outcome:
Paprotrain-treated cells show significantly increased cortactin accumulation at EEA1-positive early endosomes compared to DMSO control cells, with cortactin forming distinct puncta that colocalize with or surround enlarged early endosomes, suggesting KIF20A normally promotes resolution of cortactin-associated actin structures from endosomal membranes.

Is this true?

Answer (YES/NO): YES